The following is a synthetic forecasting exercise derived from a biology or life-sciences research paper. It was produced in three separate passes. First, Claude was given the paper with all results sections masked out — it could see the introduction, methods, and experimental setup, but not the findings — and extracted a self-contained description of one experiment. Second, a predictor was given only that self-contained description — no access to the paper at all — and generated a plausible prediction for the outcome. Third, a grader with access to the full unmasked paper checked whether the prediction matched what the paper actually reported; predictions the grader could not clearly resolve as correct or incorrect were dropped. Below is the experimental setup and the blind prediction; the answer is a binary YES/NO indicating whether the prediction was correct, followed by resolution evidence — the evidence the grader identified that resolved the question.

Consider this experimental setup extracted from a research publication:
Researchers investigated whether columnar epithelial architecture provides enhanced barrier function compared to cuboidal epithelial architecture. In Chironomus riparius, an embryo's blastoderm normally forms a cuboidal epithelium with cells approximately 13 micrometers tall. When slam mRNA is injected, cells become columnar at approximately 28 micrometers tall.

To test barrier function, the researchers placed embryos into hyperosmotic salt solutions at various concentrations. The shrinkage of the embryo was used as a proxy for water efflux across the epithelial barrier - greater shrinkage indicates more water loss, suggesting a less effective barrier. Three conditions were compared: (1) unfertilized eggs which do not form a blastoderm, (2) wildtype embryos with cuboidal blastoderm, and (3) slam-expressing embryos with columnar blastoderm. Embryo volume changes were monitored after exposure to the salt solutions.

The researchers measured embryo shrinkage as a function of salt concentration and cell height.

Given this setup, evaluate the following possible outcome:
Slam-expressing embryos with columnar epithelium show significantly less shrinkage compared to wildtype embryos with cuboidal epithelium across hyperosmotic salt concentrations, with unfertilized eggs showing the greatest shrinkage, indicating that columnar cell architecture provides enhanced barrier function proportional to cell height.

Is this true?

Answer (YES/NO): YES